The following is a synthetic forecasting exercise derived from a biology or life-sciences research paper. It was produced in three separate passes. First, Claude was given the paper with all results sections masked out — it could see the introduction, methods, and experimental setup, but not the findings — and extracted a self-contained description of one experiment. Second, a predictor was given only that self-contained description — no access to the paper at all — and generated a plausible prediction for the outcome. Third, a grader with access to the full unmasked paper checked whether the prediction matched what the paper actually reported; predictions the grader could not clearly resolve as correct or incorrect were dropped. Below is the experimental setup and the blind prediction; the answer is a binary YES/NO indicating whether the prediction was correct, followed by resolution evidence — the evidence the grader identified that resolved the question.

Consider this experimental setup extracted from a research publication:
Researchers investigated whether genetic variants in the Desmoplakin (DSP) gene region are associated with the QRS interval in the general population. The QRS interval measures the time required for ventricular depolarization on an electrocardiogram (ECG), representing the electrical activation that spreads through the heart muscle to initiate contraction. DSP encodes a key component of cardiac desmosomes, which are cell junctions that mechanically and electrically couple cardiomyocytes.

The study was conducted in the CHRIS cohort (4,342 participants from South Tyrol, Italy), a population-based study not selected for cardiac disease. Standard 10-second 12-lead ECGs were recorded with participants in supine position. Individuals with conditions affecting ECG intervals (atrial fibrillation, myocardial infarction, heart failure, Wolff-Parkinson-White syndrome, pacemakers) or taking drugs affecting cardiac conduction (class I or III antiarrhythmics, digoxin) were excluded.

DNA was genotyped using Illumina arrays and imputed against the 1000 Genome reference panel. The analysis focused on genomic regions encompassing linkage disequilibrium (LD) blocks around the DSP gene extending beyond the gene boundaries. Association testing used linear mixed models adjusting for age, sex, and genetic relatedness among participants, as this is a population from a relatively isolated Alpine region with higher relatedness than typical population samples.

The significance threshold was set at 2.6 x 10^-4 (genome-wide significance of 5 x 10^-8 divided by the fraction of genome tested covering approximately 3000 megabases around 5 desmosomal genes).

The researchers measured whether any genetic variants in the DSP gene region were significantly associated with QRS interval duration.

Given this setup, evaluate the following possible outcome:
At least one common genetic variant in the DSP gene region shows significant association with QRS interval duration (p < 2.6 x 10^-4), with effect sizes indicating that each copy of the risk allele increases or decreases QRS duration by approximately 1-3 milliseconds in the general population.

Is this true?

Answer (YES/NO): YES